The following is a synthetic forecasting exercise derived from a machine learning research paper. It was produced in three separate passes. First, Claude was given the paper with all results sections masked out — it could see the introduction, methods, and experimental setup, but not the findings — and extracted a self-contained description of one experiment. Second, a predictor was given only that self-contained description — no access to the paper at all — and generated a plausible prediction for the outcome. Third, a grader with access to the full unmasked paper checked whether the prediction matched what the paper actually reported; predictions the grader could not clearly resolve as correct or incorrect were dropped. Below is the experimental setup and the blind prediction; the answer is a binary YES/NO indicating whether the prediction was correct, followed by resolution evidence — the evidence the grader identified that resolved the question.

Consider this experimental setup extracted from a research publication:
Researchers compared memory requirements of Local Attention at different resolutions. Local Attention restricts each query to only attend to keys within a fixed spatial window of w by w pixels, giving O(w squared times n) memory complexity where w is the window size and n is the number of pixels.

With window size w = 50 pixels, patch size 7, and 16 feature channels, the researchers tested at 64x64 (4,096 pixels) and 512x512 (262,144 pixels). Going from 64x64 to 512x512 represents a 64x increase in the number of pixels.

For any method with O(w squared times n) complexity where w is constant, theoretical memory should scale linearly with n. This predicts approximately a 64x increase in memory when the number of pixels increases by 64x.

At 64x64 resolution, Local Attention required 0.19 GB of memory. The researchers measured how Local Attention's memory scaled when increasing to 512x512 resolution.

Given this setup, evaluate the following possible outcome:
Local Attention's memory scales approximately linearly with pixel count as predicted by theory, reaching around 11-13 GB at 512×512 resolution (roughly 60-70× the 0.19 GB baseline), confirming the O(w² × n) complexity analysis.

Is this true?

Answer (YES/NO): YES